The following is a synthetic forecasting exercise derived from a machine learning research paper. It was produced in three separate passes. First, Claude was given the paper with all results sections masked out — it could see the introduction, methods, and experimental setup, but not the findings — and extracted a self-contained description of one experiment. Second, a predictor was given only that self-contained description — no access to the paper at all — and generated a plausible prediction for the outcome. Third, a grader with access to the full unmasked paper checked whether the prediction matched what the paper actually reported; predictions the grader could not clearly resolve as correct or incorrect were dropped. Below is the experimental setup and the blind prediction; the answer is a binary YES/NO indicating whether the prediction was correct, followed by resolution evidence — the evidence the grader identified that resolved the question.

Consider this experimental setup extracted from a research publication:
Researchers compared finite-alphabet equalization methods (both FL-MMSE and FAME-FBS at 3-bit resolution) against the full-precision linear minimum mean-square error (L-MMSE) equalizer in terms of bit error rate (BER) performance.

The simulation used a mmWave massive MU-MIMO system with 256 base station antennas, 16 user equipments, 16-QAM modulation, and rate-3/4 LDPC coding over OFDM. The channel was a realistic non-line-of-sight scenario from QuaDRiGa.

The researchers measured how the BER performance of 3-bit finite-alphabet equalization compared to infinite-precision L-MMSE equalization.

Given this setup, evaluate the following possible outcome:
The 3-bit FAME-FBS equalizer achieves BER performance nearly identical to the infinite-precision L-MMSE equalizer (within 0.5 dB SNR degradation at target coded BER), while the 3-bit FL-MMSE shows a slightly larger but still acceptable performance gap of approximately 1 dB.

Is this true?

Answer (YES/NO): NO